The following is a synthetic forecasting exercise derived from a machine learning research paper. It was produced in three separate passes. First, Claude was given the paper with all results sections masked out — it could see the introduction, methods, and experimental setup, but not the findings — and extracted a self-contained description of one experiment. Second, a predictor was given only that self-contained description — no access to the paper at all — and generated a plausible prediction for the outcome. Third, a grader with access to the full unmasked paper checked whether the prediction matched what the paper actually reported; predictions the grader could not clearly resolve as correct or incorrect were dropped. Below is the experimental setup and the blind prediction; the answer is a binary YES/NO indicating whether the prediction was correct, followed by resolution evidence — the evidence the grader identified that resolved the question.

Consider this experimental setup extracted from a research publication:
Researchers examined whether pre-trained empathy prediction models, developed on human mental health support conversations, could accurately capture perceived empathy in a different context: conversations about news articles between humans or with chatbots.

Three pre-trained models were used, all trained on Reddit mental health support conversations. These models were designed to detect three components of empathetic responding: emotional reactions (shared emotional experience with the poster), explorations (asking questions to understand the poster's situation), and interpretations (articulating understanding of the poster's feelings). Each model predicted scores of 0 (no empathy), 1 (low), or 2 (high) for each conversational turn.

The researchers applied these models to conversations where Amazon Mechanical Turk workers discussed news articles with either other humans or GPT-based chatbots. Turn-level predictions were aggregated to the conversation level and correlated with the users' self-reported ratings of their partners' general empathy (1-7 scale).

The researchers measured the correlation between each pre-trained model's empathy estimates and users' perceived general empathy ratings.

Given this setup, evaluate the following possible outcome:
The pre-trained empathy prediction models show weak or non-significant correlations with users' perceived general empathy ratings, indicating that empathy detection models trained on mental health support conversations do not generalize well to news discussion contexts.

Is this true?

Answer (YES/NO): YES